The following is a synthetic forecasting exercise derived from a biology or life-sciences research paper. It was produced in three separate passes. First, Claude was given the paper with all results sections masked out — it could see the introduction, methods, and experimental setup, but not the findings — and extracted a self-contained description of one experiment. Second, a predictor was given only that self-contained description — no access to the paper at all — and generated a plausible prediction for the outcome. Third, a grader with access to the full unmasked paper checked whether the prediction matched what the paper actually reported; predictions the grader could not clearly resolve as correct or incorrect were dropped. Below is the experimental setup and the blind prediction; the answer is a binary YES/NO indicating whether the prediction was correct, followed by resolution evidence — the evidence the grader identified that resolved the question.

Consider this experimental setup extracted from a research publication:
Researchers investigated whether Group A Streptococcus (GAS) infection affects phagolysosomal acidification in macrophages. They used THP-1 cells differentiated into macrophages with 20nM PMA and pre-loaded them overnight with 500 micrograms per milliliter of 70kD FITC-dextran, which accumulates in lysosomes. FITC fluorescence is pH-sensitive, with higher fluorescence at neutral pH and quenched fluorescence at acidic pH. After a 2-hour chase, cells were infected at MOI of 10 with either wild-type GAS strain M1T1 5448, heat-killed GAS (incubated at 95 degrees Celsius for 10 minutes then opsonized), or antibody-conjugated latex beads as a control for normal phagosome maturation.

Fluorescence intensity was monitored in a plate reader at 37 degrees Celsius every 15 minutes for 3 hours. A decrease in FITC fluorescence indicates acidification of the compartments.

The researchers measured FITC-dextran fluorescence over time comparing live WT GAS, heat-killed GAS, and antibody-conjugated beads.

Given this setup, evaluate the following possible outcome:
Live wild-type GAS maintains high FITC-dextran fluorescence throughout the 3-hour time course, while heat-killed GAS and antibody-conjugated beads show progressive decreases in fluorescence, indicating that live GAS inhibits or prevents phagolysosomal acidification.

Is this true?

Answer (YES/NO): NO